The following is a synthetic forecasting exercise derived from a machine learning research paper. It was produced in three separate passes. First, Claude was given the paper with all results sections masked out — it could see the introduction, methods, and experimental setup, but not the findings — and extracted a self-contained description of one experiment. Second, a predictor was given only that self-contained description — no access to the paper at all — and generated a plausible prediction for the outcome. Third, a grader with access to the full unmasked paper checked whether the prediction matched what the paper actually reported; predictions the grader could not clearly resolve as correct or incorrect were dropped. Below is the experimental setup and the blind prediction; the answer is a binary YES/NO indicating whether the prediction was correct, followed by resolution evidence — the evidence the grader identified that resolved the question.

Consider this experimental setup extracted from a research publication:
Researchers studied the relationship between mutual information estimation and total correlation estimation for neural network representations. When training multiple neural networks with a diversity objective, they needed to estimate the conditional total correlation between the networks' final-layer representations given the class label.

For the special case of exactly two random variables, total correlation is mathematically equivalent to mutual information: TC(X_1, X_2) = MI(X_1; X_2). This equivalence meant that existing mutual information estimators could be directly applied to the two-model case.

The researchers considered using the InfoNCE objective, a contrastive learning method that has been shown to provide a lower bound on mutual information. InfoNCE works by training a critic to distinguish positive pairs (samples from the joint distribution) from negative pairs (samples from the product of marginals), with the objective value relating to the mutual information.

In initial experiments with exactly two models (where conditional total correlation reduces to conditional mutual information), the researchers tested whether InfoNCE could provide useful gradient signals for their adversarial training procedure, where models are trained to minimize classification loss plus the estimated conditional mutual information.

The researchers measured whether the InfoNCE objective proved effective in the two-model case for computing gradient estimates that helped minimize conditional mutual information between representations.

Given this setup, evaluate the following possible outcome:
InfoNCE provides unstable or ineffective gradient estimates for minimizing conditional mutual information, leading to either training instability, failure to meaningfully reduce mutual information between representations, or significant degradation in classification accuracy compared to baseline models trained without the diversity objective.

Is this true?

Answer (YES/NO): NO